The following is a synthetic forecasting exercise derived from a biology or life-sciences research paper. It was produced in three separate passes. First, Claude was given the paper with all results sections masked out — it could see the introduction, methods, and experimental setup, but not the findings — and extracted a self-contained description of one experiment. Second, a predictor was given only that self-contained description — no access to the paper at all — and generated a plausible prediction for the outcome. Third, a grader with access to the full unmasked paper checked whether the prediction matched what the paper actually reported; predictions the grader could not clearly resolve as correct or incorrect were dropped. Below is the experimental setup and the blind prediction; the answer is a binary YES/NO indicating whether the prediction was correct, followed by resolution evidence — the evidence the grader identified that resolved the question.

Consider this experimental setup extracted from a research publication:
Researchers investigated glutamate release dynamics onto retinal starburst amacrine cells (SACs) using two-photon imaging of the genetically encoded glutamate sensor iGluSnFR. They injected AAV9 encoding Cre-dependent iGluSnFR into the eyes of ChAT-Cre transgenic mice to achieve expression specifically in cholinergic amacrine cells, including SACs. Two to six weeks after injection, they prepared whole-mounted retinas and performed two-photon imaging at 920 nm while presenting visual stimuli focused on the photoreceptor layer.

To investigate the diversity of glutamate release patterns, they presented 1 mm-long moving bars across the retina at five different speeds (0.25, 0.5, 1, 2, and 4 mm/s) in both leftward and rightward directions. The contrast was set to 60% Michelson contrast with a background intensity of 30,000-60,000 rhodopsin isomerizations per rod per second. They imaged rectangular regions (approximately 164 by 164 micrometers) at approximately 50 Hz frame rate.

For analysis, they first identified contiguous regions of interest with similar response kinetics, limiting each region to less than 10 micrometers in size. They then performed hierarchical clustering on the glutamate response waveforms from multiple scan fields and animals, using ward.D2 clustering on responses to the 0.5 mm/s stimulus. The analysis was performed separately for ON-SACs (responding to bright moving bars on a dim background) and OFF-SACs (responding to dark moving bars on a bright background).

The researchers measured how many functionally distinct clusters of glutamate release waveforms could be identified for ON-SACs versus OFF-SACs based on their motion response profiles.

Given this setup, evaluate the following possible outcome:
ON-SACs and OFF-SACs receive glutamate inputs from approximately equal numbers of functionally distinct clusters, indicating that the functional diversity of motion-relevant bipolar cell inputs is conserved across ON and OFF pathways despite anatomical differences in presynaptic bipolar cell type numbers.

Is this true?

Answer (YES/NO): YES